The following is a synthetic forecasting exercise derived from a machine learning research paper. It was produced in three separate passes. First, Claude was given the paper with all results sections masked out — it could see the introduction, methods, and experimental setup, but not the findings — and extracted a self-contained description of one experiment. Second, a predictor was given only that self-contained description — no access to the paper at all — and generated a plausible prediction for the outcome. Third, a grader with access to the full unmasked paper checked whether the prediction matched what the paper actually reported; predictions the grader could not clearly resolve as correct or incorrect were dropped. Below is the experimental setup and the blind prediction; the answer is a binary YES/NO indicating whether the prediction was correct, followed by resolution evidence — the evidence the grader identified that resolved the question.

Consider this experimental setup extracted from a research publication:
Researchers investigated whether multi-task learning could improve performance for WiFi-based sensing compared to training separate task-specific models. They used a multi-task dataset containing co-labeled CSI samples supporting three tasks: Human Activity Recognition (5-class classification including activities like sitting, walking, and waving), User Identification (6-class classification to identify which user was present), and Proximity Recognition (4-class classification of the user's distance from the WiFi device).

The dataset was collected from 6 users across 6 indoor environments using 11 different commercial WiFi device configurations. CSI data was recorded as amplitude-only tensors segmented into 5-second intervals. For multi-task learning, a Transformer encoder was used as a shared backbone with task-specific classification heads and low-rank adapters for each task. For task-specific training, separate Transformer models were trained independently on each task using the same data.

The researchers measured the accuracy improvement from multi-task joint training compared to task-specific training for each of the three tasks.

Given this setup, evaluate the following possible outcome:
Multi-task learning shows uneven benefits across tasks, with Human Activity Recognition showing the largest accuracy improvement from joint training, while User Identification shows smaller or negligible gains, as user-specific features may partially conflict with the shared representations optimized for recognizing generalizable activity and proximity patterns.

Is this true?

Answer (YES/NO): YES